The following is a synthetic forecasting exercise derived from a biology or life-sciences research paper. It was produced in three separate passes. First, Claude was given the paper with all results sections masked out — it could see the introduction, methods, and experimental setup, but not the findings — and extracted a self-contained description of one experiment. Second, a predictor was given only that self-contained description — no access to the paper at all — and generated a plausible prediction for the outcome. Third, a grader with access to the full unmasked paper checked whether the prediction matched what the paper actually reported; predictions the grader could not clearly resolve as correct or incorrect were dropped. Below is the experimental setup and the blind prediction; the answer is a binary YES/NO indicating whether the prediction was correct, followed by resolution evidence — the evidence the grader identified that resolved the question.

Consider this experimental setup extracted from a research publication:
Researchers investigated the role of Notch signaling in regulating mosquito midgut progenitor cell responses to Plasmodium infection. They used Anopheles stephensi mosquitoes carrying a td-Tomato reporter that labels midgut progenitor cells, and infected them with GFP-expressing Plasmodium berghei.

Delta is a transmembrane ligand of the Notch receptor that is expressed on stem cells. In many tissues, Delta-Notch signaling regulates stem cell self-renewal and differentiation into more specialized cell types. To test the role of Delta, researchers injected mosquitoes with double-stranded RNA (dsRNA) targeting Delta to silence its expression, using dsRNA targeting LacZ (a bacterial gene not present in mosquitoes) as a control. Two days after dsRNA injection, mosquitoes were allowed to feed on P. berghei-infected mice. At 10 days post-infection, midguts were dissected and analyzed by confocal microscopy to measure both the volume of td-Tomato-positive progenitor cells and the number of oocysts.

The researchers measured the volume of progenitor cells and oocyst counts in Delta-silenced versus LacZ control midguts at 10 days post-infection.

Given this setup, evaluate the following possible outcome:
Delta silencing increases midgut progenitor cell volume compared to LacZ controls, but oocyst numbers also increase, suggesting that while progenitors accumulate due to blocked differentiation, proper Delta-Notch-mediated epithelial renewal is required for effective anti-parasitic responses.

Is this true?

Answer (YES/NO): NO